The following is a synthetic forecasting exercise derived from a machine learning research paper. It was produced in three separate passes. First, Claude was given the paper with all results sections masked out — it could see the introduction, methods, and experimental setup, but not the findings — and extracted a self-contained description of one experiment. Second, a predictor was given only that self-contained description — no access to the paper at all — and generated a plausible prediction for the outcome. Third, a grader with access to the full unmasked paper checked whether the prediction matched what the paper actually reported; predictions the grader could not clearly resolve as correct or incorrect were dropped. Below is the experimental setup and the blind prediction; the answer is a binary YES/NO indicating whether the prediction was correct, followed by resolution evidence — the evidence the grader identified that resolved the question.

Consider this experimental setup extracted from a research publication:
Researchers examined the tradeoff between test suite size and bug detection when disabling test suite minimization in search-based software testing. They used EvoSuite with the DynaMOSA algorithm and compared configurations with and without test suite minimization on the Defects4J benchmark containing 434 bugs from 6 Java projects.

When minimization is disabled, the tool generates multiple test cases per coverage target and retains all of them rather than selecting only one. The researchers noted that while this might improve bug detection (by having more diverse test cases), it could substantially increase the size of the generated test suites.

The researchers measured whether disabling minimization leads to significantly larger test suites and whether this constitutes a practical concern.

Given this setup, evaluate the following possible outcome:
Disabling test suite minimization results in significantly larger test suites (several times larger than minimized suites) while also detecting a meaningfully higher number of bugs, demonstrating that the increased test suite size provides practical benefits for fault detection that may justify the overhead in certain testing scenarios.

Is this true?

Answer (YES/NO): YES